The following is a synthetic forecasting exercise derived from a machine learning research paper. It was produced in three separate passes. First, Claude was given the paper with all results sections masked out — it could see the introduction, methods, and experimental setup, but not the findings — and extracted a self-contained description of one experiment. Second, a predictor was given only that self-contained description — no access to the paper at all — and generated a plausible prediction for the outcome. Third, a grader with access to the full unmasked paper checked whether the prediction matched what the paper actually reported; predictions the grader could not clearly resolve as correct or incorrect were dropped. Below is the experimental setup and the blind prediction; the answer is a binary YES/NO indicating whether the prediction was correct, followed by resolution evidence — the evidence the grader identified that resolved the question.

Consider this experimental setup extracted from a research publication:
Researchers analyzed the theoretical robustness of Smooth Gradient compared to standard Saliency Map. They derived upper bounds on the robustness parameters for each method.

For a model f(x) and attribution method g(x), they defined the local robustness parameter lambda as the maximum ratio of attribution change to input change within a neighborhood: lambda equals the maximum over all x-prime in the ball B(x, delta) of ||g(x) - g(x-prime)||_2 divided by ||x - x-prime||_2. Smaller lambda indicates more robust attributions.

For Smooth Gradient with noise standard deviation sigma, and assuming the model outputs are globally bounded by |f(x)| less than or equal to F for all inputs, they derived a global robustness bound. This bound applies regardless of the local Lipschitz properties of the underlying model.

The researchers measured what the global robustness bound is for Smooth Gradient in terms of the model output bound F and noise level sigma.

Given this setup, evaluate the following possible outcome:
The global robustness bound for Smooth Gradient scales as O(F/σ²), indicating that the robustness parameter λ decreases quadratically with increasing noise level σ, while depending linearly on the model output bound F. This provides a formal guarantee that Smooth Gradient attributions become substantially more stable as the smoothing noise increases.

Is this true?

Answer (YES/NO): YES